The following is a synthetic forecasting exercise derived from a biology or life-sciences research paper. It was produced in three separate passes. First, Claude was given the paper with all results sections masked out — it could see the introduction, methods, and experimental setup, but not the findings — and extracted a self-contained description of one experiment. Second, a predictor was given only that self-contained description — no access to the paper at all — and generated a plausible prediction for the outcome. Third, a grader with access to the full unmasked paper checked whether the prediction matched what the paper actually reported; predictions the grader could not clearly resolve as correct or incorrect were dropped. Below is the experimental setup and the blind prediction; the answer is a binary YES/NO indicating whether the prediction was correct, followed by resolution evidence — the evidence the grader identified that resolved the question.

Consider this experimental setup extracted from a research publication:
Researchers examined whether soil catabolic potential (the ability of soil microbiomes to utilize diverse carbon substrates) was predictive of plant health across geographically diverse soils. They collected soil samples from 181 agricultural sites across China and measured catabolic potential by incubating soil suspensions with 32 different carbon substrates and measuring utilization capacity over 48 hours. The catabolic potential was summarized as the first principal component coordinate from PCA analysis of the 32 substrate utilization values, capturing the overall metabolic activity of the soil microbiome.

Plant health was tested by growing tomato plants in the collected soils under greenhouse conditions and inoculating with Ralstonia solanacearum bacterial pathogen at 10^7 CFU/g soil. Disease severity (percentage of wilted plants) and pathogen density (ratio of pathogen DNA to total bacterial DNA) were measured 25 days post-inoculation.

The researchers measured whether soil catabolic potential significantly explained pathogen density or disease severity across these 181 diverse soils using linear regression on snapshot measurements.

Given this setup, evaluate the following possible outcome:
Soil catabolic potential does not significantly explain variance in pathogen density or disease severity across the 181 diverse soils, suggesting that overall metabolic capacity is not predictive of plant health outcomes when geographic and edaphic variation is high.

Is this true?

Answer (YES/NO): YES